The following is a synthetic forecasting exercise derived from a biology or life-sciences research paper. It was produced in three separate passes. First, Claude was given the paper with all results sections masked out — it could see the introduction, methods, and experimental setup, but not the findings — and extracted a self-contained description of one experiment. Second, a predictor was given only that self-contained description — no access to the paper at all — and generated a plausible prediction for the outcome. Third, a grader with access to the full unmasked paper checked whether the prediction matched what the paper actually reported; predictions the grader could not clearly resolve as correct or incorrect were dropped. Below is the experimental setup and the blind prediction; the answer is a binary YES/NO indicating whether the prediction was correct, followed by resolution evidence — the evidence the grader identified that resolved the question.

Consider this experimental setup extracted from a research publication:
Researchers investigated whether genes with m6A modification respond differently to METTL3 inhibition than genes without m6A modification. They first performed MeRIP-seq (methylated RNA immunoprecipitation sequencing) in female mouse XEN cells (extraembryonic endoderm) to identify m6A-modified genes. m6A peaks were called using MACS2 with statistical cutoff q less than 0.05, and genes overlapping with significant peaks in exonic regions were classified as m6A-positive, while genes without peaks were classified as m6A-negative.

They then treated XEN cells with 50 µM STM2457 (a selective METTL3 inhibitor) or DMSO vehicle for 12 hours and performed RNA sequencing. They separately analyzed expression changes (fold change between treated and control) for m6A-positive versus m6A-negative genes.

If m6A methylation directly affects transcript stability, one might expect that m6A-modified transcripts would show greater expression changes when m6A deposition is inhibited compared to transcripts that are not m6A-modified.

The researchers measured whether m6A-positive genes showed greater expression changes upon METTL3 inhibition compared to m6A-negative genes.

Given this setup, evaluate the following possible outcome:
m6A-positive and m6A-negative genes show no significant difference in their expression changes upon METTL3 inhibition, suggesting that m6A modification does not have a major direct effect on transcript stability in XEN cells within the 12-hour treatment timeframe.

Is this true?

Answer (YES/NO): YES